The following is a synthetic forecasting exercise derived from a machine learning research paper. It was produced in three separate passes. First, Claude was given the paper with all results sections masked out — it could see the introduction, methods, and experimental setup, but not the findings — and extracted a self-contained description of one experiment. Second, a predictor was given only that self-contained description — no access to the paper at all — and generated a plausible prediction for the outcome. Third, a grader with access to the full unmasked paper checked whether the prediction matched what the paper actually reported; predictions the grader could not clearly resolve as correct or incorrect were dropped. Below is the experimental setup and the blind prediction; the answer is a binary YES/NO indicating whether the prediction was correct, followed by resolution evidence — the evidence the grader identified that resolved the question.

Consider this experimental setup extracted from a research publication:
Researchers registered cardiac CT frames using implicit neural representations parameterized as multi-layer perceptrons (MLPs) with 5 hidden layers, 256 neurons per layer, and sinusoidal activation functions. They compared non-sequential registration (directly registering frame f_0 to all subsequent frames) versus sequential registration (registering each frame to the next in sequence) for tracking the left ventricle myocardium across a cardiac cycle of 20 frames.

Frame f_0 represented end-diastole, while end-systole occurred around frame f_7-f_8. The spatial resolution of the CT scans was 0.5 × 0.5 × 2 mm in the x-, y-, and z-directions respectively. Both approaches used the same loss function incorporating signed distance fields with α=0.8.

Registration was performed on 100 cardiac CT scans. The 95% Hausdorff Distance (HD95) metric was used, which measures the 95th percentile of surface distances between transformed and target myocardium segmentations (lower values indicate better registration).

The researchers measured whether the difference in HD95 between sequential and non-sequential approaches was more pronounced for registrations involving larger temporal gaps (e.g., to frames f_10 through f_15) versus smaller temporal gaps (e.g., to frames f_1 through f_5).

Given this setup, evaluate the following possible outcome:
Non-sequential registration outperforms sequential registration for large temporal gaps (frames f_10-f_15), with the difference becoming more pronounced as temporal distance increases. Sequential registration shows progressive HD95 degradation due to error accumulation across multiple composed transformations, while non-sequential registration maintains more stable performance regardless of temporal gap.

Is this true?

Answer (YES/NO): NO